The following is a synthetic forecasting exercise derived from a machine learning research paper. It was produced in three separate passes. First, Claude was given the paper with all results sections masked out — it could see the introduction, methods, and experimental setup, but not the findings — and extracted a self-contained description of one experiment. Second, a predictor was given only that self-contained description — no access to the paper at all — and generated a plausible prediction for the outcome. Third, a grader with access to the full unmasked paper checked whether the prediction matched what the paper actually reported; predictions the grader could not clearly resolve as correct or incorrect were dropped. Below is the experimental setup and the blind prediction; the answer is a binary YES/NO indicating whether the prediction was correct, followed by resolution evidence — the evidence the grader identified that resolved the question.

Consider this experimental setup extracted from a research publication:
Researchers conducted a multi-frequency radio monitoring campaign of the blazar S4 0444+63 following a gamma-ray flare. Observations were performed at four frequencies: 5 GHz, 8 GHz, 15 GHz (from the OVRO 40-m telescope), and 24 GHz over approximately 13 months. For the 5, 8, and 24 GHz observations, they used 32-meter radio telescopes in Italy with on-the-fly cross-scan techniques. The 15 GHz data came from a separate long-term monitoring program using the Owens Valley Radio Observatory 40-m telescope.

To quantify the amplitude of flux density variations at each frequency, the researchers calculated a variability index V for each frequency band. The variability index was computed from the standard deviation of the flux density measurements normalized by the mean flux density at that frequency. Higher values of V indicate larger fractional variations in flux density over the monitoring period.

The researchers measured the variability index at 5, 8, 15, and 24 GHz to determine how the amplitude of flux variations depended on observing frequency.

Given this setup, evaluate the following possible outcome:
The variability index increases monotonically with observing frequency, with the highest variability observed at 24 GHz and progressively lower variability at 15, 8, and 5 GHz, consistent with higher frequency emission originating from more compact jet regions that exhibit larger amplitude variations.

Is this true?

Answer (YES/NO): NO